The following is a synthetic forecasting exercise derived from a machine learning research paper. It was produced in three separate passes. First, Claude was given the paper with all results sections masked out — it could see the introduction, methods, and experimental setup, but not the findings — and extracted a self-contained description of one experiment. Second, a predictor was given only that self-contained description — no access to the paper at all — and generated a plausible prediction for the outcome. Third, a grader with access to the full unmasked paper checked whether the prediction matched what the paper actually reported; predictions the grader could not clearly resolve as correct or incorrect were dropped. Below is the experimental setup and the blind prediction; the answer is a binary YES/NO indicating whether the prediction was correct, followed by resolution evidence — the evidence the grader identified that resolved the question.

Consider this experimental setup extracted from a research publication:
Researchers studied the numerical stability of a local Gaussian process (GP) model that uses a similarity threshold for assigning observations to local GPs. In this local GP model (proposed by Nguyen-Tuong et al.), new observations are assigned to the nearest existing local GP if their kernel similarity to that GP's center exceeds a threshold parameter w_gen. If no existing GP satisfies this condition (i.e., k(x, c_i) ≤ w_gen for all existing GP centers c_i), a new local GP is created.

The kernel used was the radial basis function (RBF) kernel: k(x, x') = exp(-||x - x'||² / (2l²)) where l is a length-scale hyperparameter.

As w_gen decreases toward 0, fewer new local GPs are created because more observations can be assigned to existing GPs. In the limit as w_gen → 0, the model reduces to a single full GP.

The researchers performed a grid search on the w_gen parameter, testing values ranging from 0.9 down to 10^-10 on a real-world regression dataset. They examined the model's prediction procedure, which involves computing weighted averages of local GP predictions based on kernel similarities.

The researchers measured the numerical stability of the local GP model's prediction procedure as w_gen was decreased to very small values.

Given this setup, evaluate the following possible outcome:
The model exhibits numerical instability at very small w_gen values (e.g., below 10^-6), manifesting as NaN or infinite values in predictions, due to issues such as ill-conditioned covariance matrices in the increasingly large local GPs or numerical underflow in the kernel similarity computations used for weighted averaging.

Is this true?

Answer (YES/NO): NO